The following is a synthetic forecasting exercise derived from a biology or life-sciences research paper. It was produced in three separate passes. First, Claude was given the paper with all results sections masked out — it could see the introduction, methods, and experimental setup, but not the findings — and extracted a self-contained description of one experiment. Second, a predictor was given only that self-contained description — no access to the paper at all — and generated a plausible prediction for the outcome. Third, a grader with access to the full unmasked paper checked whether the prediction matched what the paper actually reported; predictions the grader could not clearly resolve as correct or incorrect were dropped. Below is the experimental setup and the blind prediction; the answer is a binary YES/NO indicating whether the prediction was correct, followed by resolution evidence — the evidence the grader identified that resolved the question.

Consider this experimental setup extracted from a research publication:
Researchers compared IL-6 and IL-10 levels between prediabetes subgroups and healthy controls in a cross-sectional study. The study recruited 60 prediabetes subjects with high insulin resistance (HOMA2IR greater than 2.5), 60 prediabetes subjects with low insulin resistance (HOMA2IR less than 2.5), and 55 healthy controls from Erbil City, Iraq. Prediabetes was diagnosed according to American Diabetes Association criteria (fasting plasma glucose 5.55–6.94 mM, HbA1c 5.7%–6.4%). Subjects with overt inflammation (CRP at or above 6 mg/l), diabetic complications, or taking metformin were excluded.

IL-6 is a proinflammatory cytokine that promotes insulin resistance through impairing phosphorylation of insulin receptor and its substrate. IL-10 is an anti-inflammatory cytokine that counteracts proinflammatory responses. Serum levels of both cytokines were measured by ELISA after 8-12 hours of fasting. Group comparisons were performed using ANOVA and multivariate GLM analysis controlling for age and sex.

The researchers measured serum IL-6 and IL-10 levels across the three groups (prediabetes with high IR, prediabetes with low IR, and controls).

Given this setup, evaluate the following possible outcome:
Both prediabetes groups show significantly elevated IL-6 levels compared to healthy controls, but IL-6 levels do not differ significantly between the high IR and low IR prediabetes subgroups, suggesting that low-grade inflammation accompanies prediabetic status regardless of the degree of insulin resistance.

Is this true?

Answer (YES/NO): YES